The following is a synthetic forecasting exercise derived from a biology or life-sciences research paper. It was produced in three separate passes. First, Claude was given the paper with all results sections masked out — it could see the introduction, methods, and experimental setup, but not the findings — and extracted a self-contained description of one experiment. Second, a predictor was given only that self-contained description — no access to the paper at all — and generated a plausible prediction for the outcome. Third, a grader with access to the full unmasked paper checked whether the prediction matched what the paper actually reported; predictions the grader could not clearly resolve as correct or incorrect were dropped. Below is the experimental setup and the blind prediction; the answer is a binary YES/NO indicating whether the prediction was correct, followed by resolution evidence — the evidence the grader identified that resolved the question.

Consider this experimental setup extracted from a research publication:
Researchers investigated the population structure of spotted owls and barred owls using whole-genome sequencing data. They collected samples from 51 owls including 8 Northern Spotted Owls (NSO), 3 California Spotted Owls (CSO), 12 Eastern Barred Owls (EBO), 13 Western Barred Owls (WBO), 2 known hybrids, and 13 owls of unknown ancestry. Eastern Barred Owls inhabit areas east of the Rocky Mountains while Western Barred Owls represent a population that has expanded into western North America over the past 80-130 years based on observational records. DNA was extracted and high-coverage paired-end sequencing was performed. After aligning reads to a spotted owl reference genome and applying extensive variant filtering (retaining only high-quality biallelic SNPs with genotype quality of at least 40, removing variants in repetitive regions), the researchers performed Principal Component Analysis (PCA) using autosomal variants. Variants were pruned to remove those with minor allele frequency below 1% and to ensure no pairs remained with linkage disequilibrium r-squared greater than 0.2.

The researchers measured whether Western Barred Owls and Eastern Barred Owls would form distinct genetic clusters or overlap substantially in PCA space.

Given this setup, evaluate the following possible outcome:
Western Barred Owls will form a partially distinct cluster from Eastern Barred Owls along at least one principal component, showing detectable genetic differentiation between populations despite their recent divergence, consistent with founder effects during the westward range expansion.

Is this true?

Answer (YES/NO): NO